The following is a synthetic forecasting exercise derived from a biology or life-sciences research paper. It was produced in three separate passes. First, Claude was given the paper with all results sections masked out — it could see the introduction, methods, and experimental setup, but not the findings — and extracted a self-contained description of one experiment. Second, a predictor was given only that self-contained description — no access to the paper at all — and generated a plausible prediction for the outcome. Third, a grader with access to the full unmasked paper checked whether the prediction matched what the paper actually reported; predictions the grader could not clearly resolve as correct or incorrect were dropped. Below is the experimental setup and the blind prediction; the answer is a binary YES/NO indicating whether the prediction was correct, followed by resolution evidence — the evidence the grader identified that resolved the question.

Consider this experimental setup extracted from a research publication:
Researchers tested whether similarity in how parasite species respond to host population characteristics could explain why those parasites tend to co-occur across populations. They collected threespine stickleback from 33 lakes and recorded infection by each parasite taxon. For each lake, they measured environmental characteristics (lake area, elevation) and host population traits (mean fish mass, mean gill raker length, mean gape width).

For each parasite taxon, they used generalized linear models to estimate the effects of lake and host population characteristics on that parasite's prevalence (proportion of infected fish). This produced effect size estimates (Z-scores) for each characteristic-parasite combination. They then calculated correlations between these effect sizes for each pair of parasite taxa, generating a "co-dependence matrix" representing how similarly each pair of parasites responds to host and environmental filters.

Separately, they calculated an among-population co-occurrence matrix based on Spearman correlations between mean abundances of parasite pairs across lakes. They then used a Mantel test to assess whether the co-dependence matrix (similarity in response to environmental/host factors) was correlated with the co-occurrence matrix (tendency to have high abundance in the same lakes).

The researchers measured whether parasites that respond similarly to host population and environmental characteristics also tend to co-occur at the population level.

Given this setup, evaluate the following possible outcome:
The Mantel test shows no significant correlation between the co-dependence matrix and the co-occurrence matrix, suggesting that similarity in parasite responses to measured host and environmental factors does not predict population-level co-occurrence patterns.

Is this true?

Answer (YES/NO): NO